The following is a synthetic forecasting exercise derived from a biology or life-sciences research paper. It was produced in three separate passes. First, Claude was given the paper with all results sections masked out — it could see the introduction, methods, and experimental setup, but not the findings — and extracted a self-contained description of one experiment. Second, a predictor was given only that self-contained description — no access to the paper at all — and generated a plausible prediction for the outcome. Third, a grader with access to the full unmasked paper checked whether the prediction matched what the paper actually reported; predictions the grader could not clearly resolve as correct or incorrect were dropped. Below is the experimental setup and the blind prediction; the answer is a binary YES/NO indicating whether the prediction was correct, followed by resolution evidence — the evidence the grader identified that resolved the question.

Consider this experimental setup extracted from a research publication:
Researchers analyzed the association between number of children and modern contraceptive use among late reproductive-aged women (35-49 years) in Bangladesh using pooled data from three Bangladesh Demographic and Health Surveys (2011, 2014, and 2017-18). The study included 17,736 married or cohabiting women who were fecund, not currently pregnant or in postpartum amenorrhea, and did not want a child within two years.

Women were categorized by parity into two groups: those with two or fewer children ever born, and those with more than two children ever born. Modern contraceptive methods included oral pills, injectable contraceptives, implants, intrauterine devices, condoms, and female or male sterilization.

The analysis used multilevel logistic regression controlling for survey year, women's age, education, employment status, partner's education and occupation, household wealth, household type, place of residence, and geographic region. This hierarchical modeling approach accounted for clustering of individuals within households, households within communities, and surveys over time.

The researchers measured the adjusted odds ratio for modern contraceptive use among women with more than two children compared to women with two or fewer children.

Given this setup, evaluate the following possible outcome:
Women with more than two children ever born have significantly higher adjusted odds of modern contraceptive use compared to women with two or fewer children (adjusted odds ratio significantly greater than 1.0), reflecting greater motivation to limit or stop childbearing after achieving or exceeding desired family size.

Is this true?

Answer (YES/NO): YES